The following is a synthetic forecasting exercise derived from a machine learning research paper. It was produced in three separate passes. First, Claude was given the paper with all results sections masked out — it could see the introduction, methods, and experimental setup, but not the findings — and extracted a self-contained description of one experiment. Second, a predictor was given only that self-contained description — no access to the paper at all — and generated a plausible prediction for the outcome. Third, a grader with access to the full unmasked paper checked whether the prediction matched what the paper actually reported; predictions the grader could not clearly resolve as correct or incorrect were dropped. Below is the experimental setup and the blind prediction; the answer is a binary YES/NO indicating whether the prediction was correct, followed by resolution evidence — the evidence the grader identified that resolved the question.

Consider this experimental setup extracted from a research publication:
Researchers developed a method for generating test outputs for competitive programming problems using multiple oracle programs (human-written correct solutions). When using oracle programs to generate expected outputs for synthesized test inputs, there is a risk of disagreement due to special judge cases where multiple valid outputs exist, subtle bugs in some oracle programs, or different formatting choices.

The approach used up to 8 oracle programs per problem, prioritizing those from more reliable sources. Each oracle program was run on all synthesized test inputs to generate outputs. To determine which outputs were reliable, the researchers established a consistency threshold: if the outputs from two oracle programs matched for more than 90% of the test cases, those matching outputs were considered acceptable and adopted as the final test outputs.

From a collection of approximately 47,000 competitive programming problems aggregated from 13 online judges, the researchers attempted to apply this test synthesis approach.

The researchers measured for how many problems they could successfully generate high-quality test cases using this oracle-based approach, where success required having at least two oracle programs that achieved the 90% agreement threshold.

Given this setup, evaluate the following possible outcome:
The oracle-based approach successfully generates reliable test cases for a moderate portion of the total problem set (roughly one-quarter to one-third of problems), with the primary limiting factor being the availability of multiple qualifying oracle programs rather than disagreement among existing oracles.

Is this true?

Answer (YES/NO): NO